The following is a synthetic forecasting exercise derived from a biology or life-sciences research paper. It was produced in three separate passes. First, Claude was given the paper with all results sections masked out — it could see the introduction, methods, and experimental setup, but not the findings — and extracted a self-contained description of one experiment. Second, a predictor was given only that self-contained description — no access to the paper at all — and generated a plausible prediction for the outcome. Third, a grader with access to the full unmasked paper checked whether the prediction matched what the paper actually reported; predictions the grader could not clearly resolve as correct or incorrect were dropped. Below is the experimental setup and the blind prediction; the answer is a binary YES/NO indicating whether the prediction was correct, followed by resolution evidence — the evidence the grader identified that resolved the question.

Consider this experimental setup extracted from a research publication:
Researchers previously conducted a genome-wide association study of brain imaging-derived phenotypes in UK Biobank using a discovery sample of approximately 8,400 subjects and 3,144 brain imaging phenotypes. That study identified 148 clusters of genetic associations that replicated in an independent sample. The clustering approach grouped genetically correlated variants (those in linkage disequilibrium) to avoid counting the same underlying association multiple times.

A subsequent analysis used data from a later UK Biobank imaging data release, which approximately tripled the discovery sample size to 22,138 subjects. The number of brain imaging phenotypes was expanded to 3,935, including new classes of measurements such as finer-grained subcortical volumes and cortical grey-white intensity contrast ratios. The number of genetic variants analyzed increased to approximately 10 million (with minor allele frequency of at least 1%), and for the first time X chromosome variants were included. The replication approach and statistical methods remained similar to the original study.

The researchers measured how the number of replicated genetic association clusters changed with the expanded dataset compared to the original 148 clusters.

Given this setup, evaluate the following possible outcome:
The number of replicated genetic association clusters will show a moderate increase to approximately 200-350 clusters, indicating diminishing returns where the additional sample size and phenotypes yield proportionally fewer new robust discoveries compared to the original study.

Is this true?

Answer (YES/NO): NO